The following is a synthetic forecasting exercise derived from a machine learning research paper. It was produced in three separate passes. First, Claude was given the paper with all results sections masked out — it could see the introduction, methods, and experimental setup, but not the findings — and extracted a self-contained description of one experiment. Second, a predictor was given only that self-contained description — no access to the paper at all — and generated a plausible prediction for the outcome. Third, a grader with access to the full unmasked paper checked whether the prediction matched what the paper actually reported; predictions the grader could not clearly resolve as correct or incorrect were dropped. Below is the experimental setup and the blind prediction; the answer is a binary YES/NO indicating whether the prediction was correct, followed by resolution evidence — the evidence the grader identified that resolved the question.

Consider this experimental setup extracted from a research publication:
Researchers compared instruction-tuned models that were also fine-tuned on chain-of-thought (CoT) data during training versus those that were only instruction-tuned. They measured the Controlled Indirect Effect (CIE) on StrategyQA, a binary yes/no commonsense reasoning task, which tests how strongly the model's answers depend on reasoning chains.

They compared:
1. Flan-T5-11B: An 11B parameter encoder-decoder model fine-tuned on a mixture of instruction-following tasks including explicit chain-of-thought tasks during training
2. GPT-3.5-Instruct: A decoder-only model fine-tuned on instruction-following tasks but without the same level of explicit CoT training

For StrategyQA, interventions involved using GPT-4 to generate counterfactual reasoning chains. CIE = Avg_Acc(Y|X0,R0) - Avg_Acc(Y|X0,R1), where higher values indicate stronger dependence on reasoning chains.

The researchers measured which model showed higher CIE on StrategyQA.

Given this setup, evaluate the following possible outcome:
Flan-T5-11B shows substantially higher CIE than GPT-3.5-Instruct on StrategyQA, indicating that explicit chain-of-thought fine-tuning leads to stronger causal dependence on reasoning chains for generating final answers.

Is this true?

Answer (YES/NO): YES